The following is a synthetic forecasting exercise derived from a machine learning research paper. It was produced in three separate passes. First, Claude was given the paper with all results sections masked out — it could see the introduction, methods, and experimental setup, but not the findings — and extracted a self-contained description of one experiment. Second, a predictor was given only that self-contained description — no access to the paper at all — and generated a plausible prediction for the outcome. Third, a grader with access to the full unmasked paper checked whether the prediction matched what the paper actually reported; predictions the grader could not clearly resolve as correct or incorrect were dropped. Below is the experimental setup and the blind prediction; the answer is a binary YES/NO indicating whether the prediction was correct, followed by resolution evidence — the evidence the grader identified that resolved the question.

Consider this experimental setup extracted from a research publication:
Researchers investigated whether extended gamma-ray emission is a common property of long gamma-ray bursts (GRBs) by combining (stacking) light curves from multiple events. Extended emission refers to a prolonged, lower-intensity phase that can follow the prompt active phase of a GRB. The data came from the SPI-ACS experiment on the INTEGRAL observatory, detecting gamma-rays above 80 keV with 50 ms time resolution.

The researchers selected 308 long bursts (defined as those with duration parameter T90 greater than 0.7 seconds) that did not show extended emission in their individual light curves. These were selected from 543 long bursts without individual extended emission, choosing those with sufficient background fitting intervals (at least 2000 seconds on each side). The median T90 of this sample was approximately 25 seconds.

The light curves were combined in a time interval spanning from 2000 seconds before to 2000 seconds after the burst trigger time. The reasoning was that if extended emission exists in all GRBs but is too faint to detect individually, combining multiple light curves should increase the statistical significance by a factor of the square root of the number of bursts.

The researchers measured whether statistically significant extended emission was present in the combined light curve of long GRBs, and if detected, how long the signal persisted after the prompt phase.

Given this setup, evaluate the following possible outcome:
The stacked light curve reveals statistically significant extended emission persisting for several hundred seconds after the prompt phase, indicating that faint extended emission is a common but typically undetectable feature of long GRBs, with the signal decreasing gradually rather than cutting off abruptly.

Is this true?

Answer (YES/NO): YES